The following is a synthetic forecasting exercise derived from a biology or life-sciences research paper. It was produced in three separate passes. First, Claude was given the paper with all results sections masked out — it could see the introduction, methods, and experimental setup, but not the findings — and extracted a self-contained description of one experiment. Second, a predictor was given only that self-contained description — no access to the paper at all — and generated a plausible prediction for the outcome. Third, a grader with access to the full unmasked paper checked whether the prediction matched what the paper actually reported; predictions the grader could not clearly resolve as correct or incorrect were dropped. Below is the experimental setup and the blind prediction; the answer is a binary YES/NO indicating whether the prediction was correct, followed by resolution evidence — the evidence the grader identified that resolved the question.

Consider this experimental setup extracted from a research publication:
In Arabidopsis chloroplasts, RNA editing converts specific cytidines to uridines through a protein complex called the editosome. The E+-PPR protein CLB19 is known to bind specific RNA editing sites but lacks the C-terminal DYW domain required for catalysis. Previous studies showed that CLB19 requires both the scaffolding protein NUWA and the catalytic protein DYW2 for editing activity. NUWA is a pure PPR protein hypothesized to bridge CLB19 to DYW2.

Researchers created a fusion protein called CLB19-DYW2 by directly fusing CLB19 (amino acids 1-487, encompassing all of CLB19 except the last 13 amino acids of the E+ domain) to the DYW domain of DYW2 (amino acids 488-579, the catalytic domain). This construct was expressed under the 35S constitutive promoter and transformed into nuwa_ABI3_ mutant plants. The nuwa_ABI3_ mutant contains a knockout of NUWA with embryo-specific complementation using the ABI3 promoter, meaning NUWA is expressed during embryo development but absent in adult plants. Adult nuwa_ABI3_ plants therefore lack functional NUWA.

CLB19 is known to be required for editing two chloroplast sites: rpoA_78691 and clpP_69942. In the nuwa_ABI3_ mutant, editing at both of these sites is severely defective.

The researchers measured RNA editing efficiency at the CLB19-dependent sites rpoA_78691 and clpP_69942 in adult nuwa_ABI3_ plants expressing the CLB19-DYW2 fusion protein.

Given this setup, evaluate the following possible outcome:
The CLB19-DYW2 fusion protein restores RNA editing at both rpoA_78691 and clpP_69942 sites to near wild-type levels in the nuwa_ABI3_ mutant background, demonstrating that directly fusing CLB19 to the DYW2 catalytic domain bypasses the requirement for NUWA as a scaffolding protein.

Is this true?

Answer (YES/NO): NO